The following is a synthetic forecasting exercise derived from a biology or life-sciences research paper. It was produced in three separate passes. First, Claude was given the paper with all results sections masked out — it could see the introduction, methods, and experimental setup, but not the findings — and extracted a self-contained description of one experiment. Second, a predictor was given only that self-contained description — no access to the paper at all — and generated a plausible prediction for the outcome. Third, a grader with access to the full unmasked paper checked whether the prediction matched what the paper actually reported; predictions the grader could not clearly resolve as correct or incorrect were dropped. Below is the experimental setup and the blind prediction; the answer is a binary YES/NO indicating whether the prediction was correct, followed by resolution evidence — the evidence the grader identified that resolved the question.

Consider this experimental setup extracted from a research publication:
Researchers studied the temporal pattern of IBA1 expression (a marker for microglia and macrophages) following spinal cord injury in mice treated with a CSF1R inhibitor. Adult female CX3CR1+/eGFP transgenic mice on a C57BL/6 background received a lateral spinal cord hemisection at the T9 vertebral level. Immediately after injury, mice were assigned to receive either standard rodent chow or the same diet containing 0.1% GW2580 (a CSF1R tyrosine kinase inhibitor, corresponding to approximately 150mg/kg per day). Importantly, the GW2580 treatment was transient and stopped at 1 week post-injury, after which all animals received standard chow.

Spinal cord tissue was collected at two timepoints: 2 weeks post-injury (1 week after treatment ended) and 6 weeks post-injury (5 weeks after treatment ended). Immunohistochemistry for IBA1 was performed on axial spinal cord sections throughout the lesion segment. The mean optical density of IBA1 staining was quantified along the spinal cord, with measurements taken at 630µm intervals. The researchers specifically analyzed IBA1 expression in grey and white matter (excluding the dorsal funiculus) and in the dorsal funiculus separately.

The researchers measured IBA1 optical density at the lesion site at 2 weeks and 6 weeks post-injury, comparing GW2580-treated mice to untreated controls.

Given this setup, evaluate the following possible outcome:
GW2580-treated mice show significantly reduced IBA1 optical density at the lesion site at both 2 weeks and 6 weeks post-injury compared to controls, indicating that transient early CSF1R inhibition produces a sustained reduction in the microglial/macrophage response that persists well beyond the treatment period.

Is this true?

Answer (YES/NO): NO